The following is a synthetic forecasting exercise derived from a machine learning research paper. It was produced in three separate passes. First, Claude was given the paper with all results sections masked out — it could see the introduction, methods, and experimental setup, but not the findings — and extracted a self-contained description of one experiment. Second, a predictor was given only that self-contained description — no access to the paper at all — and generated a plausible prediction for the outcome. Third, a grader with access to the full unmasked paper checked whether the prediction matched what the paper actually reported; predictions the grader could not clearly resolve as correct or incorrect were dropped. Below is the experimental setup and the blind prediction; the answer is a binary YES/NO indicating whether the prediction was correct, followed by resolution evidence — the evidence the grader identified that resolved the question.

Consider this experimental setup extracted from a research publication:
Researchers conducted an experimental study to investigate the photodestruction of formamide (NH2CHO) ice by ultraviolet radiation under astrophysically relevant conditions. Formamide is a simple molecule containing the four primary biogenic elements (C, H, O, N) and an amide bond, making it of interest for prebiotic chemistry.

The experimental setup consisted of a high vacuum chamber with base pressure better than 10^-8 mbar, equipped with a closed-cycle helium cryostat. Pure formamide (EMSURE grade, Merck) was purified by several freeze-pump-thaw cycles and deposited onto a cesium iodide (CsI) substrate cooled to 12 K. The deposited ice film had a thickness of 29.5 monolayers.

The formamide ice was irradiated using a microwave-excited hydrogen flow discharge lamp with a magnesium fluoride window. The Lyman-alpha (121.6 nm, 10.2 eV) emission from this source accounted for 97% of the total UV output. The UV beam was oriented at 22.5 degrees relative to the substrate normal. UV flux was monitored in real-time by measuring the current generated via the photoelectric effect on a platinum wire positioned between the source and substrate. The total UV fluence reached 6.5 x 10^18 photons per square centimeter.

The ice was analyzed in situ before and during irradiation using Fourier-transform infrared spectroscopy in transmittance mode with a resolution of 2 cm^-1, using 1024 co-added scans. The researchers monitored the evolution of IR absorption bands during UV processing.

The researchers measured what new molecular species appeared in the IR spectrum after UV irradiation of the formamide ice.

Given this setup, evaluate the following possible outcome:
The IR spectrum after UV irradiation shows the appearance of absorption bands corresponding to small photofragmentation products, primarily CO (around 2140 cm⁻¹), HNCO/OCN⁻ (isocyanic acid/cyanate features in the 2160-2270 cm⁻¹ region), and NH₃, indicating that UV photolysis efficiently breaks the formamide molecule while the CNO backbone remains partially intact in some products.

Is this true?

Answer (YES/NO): NO